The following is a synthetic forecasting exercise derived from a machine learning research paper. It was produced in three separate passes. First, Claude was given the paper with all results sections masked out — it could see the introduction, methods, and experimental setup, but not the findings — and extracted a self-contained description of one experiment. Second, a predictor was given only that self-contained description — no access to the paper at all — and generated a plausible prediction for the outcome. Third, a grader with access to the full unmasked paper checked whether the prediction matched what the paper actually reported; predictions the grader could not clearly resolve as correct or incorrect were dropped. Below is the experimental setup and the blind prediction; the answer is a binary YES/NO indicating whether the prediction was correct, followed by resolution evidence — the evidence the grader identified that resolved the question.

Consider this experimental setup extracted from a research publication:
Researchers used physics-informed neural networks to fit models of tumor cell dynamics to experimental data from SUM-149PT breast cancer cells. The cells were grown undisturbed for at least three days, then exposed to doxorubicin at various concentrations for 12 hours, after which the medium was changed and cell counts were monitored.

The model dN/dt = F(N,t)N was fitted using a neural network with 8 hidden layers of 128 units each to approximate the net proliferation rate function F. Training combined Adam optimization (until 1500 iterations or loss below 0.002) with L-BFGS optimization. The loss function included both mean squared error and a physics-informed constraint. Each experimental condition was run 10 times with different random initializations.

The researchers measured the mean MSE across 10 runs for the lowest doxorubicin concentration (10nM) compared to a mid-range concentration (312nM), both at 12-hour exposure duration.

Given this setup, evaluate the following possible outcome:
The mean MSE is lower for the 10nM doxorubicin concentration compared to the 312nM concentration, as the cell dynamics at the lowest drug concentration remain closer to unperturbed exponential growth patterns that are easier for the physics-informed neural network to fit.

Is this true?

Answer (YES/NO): YES